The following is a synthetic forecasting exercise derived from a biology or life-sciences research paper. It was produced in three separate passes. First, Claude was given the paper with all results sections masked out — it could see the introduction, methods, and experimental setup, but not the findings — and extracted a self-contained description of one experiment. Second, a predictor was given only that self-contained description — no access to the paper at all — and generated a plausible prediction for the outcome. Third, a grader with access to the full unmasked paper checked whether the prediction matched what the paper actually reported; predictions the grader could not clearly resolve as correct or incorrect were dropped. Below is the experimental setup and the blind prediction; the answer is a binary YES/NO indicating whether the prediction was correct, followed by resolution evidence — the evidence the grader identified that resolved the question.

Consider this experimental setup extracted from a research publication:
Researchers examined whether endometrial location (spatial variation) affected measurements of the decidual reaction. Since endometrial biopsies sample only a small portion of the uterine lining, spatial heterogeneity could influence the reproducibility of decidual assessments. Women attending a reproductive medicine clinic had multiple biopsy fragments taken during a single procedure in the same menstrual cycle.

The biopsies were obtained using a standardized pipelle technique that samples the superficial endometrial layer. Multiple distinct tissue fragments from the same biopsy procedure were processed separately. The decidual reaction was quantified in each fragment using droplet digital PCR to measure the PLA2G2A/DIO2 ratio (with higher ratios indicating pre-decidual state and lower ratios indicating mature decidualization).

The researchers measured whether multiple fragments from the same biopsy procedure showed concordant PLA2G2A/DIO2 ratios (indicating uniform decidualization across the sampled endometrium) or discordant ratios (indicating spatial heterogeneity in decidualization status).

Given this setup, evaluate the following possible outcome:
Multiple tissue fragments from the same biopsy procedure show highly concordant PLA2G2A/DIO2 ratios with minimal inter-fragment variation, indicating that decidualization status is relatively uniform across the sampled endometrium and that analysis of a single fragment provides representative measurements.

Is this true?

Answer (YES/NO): YES